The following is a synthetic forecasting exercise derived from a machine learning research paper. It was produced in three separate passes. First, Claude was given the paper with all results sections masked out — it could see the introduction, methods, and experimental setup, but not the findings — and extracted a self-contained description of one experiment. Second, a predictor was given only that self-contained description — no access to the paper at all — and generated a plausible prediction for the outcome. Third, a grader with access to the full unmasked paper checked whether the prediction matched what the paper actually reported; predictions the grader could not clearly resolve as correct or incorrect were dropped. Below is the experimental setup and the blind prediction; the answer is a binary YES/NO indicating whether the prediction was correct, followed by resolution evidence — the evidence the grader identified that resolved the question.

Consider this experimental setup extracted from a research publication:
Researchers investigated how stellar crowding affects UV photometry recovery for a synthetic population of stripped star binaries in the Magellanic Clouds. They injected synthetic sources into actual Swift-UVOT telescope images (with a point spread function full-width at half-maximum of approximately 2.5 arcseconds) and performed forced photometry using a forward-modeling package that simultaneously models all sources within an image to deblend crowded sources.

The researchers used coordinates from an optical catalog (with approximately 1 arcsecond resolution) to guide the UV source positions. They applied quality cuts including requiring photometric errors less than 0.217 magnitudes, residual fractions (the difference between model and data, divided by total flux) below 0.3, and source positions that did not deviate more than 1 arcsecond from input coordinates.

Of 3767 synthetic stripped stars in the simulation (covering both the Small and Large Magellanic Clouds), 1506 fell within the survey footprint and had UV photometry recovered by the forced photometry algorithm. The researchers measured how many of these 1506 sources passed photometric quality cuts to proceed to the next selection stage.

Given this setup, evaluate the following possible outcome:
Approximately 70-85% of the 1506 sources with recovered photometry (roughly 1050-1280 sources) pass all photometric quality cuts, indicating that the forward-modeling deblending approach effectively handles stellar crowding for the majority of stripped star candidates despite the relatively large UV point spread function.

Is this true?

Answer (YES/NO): YES